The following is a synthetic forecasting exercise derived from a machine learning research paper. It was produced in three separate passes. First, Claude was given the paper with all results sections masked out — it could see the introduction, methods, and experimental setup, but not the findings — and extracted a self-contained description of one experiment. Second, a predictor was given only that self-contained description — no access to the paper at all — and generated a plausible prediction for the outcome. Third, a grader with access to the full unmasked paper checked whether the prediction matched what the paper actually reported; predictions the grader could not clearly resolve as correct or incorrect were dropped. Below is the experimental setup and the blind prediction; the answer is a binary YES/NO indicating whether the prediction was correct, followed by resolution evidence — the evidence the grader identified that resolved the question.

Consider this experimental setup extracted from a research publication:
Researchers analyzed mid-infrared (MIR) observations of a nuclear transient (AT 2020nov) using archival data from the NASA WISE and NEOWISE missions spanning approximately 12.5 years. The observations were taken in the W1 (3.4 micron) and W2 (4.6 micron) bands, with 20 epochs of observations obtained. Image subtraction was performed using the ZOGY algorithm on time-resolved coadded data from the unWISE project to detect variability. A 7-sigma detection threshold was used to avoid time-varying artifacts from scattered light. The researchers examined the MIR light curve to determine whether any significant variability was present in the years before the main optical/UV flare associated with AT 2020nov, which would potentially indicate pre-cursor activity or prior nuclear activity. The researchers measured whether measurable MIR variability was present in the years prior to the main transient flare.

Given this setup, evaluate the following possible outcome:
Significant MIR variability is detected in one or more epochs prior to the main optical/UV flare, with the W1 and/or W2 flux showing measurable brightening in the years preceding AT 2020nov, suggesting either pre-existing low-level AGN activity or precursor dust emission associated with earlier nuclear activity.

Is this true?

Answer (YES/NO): NO